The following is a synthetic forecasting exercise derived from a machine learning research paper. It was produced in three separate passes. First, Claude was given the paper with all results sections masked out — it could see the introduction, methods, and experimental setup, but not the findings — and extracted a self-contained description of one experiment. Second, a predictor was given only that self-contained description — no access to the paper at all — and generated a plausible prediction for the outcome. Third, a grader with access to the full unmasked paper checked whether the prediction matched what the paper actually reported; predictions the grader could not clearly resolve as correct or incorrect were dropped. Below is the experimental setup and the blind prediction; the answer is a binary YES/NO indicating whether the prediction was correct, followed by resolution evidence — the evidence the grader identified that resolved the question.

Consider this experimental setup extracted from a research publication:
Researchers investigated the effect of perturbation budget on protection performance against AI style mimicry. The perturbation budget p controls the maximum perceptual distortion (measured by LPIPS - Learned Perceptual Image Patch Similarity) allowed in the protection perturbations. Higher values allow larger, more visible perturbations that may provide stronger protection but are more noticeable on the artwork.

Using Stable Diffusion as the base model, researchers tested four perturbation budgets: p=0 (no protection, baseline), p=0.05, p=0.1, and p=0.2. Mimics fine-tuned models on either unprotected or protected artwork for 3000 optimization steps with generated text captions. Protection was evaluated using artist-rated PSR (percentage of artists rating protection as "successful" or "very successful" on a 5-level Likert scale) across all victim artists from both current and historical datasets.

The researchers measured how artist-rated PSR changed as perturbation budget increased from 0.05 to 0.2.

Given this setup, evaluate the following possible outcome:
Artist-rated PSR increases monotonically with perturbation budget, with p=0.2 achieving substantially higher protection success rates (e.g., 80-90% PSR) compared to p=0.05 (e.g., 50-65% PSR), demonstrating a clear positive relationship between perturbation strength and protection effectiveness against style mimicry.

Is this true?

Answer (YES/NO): NO